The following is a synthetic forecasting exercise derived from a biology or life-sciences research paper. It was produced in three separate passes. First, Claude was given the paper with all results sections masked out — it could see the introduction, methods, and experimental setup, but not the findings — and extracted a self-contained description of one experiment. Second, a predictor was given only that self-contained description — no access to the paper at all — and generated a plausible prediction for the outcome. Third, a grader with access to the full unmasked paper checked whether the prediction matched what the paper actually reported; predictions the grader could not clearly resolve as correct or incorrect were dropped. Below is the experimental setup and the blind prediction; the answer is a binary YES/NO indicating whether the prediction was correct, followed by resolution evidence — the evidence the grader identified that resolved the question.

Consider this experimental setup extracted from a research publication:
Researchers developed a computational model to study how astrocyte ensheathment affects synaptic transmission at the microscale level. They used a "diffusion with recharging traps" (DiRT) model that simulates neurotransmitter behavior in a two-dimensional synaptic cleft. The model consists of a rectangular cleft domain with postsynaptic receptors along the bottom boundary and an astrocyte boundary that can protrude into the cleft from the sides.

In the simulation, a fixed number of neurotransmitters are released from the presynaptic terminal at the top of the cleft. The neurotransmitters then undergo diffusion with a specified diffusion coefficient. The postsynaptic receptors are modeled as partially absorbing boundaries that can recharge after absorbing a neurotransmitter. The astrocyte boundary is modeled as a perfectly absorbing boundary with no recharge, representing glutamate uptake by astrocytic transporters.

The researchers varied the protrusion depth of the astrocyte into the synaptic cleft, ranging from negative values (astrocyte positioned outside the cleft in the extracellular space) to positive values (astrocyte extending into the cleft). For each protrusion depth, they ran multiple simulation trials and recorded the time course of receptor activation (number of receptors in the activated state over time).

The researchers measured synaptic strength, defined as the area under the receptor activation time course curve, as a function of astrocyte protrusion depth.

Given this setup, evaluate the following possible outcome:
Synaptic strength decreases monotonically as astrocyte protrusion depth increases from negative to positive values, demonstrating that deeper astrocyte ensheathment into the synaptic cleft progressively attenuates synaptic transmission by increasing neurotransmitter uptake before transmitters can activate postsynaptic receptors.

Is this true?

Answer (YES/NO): YES